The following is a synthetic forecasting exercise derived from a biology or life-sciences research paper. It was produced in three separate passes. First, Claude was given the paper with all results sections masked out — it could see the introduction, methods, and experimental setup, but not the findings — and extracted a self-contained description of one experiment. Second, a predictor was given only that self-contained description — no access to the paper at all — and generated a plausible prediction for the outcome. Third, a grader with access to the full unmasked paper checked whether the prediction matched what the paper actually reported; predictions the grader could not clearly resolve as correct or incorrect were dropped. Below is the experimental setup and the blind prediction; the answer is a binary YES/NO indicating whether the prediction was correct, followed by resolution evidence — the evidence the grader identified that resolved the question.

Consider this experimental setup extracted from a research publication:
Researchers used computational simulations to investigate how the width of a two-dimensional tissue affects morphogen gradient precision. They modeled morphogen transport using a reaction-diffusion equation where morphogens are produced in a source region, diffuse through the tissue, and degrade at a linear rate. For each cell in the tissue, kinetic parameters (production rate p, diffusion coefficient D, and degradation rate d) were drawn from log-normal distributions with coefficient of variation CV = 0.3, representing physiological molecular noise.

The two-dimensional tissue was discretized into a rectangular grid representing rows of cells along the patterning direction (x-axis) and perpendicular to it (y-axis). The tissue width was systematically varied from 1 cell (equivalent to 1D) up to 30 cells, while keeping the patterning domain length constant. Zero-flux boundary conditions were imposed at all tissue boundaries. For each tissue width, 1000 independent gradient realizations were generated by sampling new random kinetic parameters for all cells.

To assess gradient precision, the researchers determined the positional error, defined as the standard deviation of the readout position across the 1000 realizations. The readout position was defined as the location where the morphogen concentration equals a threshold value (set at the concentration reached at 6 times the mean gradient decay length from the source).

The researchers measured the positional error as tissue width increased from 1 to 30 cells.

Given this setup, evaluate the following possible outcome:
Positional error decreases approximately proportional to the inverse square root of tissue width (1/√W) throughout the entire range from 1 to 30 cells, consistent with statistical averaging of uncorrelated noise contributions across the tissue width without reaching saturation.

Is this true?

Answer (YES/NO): NO